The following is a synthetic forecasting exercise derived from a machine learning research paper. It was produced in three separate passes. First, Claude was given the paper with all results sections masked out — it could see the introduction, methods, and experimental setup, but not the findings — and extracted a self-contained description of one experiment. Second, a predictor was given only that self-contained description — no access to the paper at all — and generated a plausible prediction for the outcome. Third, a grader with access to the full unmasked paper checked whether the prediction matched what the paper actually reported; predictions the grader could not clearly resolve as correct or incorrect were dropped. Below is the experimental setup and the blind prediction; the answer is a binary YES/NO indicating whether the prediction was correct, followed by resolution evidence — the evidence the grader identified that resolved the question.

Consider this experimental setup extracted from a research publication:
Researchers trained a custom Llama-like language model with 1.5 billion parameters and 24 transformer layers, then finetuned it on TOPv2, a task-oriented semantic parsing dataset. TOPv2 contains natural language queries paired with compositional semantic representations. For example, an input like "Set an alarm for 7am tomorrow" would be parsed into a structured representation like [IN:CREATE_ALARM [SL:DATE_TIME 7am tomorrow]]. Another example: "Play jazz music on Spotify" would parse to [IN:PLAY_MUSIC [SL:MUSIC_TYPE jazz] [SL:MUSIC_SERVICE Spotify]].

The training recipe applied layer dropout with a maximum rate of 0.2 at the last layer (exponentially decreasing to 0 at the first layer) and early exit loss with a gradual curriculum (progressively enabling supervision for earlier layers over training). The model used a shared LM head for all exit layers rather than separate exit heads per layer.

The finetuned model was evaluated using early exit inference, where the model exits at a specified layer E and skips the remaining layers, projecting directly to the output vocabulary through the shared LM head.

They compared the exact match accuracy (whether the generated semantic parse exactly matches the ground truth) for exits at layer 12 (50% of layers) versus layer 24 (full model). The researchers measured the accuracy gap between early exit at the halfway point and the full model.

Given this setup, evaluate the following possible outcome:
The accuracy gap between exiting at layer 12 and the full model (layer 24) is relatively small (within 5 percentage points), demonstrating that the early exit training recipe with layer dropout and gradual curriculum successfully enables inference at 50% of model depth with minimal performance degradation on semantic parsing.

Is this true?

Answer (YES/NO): NO